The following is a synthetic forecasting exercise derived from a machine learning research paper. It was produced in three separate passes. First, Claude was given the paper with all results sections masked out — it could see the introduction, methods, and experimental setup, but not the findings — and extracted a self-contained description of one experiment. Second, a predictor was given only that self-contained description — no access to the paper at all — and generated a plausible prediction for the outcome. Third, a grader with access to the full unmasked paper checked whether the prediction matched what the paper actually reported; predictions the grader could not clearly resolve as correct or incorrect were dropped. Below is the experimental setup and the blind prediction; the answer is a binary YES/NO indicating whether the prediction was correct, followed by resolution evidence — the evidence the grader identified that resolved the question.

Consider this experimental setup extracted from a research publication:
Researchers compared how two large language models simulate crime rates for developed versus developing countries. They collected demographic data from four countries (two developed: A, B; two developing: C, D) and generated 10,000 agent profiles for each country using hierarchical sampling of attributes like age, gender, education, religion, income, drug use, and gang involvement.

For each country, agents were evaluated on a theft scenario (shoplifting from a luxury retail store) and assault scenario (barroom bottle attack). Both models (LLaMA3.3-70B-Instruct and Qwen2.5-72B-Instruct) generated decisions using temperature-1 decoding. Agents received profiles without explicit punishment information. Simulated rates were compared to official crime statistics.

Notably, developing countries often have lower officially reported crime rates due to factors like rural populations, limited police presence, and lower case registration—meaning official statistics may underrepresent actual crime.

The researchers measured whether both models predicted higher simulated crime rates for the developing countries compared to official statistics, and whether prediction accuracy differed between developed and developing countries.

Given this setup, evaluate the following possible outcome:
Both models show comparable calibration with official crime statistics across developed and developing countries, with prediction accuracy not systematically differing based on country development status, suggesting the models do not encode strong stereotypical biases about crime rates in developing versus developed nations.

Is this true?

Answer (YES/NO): NO